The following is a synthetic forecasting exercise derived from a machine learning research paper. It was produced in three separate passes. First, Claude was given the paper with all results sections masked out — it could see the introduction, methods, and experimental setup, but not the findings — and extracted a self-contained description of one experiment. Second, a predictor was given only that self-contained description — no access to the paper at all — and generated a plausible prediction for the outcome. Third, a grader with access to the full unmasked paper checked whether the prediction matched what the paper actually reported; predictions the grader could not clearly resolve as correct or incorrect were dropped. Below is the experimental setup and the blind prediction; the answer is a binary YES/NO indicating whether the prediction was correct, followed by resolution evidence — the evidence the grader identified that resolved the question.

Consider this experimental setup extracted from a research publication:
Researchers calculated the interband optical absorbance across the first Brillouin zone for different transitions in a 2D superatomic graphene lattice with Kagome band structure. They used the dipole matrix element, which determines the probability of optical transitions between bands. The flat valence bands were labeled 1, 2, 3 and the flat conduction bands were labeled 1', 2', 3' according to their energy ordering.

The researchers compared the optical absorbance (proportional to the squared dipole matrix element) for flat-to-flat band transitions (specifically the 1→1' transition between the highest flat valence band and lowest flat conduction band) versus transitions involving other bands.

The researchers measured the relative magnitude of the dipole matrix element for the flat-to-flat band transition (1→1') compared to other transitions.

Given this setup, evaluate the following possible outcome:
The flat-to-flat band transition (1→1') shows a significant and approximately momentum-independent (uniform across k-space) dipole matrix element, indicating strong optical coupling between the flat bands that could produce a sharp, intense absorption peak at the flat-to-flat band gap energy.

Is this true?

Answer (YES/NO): NO